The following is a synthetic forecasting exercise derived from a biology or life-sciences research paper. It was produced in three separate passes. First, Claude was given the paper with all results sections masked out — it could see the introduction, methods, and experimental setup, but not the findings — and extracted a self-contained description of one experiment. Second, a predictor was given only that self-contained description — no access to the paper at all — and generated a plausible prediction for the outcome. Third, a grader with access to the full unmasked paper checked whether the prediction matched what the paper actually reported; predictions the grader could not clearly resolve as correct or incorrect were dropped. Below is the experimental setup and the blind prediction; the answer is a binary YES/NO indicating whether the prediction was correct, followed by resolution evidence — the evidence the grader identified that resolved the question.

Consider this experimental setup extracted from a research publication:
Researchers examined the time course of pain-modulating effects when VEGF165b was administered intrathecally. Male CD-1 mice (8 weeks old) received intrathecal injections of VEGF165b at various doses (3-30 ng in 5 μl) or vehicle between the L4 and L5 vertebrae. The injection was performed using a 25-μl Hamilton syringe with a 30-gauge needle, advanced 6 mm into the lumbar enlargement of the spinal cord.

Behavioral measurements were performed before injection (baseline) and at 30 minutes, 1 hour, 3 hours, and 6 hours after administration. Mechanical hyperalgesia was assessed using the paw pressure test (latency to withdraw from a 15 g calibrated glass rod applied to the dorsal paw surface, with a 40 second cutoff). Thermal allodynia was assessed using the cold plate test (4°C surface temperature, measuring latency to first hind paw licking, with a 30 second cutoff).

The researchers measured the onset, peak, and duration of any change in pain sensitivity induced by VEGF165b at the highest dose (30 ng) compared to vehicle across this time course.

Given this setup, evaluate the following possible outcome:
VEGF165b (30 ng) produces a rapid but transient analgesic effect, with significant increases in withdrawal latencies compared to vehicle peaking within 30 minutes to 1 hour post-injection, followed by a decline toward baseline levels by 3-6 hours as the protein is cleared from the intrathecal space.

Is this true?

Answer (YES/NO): NO